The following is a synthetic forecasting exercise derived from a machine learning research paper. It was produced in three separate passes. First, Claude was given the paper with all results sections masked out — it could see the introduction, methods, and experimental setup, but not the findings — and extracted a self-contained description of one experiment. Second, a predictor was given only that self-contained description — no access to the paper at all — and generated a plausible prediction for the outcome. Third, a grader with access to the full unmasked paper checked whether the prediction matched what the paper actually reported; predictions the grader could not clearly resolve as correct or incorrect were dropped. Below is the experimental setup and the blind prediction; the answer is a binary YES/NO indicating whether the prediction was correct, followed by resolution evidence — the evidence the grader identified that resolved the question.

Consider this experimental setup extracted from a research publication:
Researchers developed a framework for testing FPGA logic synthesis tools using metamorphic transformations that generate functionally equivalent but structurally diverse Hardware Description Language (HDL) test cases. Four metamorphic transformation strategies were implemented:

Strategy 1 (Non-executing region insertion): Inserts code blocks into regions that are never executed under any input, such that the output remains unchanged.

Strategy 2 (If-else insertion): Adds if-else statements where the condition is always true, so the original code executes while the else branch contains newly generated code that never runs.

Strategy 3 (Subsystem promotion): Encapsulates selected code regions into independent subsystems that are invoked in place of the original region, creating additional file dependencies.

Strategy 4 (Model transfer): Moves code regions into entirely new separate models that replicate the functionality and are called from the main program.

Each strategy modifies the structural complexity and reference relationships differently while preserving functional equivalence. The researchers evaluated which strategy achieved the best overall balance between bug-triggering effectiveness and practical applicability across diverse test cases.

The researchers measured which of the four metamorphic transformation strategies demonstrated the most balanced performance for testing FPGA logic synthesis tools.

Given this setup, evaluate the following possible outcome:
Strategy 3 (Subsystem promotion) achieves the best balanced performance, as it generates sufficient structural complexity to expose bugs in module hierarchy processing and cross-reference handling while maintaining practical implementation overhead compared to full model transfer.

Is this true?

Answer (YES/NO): NO